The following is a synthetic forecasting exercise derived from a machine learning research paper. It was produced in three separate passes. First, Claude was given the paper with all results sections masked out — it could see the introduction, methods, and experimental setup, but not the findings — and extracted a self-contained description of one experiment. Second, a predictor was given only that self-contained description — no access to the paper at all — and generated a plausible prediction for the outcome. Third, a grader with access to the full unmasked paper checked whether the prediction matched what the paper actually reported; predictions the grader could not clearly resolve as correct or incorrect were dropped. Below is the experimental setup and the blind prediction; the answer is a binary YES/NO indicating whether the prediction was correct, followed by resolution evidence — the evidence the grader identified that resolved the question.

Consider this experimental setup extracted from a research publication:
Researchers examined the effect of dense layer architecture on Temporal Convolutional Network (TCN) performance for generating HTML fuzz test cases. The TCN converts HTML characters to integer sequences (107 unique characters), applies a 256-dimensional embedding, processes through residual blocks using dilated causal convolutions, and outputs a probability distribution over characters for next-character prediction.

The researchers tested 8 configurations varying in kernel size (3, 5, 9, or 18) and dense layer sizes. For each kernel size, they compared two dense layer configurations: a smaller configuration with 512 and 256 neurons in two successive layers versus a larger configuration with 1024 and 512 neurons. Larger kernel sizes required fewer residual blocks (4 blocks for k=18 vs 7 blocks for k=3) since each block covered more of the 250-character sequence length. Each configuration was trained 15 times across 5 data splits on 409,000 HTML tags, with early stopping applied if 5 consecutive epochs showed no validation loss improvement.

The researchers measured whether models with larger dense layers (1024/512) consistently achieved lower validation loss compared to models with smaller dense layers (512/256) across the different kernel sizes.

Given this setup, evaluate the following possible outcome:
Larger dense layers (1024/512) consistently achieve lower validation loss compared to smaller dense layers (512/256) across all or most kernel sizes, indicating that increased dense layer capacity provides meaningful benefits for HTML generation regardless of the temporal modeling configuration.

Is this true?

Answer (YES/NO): NO